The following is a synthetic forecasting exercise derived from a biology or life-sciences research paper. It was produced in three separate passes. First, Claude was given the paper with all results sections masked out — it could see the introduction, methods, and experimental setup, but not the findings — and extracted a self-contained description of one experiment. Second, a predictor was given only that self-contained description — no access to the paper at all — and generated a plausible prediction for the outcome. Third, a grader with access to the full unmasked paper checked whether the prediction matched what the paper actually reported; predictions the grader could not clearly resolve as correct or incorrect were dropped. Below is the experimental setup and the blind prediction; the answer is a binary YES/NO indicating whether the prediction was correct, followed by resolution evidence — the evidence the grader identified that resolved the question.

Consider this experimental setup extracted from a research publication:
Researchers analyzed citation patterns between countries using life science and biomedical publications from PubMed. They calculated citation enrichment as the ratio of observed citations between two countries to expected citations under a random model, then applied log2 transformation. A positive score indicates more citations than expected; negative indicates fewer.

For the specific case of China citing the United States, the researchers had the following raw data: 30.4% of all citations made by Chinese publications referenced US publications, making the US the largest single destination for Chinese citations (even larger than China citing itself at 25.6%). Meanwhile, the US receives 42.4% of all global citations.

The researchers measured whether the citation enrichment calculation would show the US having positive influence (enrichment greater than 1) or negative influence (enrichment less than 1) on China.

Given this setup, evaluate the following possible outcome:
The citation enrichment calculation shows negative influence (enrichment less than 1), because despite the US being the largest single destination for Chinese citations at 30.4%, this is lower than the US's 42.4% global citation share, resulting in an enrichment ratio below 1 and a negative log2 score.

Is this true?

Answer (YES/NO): YES